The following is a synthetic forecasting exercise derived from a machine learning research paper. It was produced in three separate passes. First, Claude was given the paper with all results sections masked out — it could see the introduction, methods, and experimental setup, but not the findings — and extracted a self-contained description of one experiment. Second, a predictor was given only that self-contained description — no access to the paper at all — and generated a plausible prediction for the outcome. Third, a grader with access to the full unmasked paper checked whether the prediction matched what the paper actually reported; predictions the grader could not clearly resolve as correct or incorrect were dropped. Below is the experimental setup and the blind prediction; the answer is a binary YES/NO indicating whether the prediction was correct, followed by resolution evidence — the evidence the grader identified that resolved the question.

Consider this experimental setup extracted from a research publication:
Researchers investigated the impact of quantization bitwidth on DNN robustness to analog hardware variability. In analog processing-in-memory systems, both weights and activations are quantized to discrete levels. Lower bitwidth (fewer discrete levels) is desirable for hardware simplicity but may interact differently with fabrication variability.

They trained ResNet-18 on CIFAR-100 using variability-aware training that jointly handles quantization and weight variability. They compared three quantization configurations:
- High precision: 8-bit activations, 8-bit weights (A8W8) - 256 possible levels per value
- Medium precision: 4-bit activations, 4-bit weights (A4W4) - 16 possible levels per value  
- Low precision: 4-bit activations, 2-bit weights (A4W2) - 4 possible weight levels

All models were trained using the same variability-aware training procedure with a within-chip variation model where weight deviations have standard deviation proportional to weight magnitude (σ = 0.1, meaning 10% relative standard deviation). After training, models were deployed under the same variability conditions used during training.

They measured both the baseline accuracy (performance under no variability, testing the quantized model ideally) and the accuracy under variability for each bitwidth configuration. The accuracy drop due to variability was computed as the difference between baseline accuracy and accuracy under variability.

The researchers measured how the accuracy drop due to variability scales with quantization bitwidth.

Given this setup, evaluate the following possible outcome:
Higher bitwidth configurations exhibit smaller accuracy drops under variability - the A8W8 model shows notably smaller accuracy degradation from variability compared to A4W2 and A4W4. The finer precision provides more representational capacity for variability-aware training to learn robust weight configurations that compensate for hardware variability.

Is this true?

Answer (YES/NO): NO